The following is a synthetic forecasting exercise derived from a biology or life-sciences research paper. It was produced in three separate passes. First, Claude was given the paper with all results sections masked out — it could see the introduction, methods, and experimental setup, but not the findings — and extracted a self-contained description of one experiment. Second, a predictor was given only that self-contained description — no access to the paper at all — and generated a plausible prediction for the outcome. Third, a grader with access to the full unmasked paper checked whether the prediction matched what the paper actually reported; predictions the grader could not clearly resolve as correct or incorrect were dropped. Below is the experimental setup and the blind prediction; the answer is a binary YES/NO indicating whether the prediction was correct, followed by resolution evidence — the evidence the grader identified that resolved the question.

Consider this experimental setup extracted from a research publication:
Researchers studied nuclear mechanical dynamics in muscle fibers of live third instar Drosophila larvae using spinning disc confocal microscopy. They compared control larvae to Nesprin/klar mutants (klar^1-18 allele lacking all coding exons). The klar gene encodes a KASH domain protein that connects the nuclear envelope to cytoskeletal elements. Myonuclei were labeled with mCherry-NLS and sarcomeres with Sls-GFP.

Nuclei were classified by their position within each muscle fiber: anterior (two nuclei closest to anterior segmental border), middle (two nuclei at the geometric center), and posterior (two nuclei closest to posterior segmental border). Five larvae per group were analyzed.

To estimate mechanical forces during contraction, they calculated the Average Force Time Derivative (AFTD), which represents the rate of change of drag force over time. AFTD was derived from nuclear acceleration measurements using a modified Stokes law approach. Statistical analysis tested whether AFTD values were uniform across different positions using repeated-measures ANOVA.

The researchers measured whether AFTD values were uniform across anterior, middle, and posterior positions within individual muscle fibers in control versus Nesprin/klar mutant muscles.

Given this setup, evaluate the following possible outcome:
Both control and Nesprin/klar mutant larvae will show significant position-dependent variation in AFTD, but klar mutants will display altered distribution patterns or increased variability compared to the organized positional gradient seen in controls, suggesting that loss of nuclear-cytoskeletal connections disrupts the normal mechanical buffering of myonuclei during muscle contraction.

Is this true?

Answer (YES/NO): NO